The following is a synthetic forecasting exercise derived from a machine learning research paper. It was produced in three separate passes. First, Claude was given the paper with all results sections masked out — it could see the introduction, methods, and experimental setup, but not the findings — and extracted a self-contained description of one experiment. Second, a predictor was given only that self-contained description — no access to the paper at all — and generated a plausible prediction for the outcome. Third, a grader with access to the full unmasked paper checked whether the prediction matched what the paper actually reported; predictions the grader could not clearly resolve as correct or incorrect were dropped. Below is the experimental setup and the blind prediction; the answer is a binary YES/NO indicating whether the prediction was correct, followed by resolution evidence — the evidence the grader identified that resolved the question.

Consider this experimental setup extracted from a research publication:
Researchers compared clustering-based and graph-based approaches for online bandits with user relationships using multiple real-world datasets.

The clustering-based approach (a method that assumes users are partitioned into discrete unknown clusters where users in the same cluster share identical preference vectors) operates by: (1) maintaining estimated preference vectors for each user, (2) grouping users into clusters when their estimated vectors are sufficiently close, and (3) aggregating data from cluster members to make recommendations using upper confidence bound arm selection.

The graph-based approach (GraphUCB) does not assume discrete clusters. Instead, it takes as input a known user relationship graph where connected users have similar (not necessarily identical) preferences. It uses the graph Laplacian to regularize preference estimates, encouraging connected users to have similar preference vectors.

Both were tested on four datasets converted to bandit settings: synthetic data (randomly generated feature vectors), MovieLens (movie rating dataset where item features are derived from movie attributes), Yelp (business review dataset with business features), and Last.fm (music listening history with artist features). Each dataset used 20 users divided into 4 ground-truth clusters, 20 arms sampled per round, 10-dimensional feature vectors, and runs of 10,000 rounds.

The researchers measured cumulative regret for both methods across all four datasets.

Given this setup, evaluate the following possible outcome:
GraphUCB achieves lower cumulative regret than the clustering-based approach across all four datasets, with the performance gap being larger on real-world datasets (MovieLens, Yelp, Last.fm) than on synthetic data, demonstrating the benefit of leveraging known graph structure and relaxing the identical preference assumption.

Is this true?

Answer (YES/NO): NO